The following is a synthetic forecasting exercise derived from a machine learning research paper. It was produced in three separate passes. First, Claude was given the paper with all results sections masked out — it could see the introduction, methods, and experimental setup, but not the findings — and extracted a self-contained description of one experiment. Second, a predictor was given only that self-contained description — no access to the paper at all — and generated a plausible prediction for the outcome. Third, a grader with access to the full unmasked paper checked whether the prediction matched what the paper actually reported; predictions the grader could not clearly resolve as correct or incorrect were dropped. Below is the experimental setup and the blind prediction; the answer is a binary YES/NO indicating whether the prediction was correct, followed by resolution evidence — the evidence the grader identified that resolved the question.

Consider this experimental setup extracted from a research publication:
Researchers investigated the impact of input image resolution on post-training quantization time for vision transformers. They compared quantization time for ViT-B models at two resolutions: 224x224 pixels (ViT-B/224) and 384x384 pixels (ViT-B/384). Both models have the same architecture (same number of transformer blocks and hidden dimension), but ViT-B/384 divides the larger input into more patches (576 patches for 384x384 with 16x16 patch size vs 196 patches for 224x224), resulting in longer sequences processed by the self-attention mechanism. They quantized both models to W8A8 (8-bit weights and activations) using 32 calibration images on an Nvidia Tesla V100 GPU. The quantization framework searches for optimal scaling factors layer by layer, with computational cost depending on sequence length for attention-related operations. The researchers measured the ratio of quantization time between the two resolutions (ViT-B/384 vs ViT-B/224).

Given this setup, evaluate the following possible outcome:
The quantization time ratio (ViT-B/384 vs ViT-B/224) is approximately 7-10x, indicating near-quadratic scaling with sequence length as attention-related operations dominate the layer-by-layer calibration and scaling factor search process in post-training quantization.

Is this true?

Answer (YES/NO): NO